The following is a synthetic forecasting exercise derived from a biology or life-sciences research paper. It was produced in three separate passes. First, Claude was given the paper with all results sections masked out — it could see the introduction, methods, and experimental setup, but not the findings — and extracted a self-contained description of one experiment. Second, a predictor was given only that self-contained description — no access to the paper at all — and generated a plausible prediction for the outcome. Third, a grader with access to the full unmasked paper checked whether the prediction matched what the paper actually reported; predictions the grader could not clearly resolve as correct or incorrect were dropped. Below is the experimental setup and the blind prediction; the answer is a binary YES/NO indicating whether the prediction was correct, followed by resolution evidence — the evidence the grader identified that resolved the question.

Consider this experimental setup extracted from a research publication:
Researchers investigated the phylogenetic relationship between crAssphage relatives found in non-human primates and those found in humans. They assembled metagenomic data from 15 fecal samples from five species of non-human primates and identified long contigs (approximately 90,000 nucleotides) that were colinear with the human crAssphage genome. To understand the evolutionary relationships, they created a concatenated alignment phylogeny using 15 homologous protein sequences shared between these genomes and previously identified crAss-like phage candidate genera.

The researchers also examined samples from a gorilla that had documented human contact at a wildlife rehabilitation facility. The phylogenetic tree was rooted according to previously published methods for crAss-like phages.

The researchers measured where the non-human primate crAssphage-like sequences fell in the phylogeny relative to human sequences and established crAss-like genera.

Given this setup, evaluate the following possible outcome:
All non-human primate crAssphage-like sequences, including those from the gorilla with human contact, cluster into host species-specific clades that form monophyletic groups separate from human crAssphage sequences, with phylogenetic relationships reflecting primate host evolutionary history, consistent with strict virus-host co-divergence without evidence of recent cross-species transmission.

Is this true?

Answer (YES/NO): NO